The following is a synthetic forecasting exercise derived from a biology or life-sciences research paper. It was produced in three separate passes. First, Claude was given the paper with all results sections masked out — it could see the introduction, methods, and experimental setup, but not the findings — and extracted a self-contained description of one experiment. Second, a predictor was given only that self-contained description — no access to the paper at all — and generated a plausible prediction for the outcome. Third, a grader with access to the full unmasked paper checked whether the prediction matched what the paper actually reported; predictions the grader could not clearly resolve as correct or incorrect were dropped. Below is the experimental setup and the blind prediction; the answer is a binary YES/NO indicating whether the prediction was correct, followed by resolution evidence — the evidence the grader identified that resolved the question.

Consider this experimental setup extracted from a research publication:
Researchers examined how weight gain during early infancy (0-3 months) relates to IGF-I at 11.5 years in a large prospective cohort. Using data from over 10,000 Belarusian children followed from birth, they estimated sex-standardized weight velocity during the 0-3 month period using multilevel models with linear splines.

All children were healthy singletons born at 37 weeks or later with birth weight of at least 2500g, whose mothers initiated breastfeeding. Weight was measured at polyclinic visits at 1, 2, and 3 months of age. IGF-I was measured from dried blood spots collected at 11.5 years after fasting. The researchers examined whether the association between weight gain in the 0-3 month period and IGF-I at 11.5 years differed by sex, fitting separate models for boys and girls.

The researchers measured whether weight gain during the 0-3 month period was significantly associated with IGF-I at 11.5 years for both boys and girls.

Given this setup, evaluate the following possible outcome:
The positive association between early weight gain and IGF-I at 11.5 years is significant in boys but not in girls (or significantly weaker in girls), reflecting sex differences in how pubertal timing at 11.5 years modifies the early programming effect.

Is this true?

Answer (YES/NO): YES